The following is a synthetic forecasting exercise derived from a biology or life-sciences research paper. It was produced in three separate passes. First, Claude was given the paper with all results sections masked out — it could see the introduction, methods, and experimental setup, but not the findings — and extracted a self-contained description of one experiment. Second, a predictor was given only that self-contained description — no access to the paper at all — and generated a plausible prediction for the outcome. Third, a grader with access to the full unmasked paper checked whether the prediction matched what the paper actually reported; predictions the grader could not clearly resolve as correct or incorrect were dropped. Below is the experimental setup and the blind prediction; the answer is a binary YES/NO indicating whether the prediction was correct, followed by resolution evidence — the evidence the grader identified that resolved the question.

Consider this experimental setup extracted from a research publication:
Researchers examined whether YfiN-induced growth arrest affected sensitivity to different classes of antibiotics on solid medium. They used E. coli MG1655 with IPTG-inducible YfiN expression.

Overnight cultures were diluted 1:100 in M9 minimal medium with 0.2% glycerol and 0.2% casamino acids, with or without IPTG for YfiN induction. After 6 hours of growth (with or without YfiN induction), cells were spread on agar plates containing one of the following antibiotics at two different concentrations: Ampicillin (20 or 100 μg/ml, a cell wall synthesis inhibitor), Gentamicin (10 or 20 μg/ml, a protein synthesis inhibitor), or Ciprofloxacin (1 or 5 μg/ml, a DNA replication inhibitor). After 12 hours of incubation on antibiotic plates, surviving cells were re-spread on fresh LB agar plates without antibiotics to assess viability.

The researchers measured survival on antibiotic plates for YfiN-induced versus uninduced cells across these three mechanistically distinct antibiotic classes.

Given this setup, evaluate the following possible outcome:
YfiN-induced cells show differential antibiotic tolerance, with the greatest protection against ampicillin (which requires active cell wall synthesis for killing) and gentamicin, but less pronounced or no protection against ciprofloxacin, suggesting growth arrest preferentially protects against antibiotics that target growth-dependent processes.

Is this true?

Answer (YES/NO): NO